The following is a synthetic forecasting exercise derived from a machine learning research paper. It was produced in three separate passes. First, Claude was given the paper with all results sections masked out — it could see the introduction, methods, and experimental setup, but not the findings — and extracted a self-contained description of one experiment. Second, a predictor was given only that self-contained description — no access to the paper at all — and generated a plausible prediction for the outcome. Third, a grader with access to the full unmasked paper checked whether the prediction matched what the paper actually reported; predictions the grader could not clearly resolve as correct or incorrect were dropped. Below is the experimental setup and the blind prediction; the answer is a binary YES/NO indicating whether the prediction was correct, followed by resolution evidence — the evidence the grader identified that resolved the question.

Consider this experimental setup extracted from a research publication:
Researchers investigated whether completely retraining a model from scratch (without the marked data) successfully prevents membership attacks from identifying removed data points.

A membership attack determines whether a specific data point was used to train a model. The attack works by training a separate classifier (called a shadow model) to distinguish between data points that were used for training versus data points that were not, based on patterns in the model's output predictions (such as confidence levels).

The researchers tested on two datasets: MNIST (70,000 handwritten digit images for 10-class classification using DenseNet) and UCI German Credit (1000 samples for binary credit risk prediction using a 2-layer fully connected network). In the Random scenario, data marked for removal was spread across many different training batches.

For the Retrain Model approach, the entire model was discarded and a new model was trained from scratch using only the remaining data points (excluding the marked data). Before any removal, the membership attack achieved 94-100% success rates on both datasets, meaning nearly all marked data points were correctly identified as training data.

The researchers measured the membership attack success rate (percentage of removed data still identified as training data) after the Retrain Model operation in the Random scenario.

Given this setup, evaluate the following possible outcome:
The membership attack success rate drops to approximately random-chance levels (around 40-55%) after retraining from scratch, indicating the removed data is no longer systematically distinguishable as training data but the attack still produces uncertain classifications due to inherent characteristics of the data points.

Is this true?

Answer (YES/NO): NO